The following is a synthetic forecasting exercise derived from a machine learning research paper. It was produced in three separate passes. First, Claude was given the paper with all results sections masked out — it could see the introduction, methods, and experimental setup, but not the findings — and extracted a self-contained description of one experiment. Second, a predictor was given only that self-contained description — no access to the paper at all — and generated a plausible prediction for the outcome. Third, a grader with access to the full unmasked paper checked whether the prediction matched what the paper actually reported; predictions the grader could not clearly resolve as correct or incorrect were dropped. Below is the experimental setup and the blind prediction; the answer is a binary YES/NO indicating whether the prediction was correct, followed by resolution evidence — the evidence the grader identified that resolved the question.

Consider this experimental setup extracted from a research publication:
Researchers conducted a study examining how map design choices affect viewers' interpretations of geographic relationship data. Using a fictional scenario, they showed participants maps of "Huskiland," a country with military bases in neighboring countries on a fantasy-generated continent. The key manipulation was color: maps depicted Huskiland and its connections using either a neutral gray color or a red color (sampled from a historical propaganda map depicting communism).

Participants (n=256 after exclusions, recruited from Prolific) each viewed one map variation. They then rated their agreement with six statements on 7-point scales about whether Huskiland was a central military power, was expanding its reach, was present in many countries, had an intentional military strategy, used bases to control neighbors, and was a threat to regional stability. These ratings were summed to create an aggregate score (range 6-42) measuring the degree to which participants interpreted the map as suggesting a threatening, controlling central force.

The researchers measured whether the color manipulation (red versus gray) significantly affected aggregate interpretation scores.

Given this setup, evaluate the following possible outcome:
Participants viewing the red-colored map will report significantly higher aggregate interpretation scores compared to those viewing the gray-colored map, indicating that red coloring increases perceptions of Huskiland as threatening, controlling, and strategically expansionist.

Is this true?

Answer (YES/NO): NO